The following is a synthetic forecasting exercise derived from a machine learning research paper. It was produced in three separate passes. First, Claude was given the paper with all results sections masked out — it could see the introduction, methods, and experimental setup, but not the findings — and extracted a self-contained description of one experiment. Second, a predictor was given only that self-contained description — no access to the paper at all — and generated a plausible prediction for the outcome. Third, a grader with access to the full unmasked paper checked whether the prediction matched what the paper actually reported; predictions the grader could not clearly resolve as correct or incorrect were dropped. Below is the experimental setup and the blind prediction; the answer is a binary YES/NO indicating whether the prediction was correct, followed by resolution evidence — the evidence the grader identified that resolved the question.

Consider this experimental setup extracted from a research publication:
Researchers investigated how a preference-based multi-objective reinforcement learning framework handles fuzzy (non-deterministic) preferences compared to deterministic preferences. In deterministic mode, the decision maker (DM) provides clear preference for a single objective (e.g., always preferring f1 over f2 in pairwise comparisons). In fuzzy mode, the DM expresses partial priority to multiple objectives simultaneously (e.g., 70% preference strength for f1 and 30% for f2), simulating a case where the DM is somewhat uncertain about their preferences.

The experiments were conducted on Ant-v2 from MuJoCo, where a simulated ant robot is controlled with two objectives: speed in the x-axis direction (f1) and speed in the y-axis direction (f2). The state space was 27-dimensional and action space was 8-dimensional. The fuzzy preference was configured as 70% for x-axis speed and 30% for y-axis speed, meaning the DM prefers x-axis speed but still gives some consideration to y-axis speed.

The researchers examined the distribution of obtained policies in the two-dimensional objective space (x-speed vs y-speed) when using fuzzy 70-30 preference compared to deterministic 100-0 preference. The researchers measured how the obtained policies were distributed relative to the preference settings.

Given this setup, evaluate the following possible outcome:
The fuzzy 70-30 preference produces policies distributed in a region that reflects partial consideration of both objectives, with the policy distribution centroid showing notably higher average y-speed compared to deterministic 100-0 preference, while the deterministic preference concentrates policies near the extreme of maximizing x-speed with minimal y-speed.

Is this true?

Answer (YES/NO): NO